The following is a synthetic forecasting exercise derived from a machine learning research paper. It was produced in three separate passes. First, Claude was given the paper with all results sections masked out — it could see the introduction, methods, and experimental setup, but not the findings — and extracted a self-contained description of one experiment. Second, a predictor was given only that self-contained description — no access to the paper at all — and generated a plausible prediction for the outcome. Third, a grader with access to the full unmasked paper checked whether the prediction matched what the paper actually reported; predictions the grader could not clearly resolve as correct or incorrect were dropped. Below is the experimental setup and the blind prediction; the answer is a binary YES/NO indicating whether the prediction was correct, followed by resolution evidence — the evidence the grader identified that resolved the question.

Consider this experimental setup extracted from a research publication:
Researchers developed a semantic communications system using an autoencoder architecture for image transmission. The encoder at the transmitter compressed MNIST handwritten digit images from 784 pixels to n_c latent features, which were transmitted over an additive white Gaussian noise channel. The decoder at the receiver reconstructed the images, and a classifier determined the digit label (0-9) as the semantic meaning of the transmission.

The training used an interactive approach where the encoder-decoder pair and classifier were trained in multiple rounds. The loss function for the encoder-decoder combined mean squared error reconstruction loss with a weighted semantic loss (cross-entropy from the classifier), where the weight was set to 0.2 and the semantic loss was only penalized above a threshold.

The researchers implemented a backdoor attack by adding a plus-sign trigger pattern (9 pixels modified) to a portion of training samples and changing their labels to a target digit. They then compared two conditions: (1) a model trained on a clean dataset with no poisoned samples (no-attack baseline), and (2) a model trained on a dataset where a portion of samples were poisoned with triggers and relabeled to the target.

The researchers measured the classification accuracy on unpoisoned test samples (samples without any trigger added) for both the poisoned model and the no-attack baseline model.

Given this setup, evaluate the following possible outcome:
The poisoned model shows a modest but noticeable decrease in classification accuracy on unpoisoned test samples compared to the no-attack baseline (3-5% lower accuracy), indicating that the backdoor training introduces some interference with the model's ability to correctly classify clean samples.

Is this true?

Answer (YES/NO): NO